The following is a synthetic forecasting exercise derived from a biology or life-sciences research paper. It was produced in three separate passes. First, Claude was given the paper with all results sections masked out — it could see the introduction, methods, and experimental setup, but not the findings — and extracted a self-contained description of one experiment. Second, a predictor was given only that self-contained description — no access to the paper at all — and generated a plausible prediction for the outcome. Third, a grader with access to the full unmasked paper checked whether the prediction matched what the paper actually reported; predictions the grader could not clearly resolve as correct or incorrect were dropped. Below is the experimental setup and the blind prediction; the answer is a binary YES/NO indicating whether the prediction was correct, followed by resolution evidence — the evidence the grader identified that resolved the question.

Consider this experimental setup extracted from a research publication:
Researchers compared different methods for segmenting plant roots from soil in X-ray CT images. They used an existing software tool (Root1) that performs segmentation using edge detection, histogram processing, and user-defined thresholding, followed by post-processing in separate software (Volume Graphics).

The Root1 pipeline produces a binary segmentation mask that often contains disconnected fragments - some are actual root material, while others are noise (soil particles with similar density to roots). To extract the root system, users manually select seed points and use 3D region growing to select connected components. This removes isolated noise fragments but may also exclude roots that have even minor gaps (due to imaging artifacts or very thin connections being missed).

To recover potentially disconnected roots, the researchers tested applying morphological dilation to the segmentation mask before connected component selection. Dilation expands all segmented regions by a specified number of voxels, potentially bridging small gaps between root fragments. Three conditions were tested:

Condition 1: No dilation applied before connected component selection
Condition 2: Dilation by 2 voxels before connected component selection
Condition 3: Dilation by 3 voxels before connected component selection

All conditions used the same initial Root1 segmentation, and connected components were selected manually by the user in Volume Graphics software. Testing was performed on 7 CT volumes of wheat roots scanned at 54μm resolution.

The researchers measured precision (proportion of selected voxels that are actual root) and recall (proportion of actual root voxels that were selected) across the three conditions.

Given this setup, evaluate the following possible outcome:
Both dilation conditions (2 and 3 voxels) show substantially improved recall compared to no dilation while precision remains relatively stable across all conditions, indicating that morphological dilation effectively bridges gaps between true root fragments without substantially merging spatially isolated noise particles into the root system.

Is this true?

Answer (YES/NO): NO